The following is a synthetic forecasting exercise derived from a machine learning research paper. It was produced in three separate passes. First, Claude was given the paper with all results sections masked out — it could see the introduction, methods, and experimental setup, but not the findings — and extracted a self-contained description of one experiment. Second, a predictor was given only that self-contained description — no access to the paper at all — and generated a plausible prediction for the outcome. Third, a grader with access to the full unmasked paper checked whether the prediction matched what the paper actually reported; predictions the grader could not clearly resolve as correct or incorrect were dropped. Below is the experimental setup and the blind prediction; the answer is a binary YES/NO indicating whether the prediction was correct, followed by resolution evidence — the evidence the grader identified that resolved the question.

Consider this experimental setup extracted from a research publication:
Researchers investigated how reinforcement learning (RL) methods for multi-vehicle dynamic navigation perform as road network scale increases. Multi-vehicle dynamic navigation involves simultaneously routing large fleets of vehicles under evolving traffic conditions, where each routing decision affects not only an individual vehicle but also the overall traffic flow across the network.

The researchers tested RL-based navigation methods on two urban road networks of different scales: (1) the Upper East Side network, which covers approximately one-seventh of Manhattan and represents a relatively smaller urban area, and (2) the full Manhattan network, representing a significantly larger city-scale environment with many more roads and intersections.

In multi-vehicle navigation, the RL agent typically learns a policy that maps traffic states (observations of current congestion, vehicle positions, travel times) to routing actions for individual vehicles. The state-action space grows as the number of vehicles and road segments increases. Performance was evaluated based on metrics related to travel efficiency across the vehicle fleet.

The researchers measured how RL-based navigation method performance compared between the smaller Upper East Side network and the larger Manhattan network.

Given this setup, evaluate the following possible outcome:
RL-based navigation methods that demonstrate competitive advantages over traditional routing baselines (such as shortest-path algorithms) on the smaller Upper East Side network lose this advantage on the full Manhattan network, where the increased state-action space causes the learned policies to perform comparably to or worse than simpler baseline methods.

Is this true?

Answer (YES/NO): YES